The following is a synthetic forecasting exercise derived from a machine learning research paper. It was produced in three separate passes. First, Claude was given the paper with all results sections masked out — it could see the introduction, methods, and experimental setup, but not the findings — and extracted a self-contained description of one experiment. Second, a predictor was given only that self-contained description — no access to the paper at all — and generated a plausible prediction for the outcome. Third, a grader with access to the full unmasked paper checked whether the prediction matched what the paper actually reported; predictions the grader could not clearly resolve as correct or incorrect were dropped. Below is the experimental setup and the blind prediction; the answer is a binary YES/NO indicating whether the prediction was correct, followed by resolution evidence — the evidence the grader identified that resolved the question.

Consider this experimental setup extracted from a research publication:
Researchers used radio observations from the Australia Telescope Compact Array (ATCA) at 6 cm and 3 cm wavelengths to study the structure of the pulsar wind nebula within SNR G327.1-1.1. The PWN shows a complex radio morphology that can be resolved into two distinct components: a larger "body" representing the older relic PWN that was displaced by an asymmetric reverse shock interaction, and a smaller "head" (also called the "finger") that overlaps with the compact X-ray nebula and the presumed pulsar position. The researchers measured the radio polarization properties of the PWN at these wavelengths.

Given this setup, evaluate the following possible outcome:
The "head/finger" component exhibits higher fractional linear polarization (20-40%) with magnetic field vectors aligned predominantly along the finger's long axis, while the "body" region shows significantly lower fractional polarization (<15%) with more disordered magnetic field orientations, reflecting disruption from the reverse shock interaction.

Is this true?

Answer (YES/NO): NO